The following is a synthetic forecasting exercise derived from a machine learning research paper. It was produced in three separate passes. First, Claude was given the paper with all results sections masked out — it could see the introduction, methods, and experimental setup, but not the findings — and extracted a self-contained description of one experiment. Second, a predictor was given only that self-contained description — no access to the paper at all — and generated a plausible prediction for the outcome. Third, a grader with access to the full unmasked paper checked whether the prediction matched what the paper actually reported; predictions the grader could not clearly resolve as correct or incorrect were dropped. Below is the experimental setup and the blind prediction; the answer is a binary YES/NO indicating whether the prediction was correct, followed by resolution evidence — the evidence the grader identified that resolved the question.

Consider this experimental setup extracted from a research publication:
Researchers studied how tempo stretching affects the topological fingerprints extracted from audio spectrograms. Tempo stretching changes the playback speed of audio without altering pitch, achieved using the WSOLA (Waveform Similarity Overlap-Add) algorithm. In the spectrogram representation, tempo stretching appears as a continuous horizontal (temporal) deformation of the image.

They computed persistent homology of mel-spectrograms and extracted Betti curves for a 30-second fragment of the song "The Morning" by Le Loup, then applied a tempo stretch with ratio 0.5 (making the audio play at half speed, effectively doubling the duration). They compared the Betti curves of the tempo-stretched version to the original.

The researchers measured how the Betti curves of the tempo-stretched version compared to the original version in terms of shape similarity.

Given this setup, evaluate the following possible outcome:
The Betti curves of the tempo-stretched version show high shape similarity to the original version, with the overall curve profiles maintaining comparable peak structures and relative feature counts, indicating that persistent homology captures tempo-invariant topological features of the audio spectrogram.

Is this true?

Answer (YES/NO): YES